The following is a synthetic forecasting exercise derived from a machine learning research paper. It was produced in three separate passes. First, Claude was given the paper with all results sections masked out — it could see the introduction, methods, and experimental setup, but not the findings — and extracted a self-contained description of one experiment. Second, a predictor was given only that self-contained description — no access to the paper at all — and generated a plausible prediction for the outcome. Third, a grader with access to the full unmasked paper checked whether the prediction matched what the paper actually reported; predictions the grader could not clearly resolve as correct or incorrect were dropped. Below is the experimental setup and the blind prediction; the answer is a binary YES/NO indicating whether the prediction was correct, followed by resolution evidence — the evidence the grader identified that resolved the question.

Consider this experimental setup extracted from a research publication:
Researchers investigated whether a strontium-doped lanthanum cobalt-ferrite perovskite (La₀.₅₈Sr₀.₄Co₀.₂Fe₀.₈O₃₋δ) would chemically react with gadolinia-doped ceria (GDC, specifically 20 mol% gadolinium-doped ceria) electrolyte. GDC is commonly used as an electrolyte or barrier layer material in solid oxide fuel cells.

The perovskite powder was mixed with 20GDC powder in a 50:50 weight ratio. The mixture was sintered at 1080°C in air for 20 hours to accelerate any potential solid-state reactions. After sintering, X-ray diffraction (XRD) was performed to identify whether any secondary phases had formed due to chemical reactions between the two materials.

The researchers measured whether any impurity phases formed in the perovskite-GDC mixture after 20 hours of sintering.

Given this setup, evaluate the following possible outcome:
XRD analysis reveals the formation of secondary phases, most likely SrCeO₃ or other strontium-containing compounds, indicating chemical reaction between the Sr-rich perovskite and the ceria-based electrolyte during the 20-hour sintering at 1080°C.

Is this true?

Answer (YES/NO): NO